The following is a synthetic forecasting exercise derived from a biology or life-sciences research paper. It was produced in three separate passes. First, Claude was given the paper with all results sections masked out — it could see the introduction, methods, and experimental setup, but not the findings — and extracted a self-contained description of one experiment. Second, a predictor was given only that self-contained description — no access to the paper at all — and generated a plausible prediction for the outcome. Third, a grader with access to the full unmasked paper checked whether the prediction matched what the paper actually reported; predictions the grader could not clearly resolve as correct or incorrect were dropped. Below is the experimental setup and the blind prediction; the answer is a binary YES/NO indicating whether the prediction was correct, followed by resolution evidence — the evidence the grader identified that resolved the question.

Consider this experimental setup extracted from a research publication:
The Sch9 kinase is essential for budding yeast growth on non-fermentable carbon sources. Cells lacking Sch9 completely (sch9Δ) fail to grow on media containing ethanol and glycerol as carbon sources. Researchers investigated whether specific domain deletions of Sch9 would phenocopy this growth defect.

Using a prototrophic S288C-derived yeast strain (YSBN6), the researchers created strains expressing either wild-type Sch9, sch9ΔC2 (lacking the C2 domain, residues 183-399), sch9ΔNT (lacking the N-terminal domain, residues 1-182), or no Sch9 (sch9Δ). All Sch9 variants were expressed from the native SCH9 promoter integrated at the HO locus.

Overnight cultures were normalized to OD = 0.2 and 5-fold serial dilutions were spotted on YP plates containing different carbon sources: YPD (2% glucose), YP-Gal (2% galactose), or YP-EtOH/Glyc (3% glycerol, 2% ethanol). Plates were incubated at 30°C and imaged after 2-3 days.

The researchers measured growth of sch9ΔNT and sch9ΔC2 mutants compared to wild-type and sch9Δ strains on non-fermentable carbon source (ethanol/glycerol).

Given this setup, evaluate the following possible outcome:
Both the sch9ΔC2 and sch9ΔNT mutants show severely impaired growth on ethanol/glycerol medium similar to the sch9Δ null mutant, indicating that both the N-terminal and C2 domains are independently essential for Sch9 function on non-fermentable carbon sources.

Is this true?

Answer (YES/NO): NO